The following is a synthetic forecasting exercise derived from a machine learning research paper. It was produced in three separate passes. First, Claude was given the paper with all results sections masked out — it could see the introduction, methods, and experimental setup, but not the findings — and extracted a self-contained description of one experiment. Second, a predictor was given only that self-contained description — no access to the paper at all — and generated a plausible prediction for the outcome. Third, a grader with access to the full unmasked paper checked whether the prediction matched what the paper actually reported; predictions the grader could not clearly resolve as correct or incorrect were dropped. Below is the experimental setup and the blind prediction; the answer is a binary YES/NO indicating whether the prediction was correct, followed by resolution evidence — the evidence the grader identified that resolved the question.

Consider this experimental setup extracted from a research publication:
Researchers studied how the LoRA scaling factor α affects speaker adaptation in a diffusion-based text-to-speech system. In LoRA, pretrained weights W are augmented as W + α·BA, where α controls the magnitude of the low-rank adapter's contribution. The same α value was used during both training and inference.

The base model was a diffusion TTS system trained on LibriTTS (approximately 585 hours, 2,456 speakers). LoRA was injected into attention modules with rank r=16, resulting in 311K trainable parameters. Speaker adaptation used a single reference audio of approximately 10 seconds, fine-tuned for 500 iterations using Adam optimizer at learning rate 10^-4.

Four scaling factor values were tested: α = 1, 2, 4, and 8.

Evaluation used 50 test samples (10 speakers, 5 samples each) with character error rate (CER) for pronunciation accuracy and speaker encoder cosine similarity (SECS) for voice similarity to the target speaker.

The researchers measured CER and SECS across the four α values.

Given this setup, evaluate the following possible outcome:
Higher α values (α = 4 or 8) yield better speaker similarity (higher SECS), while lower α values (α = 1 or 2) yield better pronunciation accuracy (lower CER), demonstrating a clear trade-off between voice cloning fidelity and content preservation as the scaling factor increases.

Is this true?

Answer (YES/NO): NO